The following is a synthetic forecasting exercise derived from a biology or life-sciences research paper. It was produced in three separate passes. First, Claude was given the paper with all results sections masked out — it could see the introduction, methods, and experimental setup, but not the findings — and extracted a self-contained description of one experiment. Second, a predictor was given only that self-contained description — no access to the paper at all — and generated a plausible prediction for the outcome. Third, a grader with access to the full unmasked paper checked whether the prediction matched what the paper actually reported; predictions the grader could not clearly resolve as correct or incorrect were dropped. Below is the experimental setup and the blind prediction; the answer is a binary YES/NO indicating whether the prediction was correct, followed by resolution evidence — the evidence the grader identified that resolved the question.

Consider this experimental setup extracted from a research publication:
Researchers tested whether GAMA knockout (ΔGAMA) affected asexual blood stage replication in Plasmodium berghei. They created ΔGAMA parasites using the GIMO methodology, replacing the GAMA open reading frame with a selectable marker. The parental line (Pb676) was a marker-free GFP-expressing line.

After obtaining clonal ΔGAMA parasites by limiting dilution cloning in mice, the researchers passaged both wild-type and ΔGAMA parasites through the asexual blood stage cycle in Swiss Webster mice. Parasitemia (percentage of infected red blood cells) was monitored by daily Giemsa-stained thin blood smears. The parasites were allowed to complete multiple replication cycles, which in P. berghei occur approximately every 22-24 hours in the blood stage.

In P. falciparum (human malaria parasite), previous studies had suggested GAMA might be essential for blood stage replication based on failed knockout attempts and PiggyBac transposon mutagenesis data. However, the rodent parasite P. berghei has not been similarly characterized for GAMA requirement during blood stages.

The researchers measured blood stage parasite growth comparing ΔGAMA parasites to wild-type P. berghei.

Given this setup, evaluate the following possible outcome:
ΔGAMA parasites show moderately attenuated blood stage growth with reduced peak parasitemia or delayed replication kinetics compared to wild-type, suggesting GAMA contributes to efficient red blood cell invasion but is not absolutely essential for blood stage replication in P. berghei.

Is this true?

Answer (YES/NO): NO